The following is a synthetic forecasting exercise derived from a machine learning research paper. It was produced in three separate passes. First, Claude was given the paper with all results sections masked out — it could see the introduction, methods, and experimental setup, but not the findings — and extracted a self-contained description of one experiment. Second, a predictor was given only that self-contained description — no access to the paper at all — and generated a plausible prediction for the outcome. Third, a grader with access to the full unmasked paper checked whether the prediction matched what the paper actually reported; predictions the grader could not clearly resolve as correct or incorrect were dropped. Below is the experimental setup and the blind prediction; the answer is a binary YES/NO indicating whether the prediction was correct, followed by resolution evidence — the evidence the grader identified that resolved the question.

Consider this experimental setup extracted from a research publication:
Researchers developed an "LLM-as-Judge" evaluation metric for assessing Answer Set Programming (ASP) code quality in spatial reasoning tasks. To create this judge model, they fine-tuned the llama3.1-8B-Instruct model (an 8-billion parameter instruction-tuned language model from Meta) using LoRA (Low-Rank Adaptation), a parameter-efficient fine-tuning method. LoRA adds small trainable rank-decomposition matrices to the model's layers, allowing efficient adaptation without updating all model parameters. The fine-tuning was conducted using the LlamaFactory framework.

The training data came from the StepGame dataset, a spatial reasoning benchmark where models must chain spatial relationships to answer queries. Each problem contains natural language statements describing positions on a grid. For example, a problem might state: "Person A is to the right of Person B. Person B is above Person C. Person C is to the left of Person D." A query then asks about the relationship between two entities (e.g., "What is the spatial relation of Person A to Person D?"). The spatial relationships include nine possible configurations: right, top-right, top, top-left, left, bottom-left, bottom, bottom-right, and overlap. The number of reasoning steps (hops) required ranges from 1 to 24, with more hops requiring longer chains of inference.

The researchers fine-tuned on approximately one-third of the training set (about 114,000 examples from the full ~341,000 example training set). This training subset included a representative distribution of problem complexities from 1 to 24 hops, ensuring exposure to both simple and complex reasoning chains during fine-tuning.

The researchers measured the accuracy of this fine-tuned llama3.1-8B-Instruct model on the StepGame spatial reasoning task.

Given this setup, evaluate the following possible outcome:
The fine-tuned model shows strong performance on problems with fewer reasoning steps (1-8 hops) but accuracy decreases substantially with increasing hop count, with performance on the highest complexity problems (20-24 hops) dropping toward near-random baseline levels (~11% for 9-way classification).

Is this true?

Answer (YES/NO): NO